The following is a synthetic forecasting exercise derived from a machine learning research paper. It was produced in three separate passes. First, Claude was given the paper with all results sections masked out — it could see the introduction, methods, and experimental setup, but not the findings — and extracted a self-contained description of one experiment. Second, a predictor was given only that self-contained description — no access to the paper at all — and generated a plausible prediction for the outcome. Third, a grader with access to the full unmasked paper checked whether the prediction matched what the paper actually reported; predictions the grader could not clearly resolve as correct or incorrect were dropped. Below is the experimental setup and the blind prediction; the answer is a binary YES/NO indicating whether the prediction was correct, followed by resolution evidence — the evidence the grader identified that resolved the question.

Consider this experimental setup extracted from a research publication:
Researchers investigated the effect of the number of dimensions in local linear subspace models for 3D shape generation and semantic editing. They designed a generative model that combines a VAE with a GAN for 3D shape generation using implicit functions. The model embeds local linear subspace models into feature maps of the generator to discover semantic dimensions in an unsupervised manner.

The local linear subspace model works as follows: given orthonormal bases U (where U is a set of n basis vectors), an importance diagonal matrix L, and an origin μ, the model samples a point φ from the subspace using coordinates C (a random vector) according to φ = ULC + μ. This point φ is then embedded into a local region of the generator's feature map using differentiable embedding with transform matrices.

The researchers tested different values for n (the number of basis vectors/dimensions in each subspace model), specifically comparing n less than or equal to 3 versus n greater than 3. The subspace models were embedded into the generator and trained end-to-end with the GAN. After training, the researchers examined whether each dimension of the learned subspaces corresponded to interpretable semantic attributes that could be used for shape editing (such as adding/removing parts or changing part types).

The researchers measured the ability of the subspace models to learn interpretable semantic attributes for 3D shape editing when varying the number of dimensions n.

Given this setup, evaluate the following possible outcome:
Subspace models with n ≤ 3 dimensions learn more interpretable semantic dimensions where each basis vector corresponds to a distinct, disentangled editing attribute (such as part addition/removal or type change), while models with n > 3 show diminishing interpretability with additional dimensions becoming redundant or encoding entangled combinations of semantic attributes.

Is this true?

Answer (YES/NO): NO